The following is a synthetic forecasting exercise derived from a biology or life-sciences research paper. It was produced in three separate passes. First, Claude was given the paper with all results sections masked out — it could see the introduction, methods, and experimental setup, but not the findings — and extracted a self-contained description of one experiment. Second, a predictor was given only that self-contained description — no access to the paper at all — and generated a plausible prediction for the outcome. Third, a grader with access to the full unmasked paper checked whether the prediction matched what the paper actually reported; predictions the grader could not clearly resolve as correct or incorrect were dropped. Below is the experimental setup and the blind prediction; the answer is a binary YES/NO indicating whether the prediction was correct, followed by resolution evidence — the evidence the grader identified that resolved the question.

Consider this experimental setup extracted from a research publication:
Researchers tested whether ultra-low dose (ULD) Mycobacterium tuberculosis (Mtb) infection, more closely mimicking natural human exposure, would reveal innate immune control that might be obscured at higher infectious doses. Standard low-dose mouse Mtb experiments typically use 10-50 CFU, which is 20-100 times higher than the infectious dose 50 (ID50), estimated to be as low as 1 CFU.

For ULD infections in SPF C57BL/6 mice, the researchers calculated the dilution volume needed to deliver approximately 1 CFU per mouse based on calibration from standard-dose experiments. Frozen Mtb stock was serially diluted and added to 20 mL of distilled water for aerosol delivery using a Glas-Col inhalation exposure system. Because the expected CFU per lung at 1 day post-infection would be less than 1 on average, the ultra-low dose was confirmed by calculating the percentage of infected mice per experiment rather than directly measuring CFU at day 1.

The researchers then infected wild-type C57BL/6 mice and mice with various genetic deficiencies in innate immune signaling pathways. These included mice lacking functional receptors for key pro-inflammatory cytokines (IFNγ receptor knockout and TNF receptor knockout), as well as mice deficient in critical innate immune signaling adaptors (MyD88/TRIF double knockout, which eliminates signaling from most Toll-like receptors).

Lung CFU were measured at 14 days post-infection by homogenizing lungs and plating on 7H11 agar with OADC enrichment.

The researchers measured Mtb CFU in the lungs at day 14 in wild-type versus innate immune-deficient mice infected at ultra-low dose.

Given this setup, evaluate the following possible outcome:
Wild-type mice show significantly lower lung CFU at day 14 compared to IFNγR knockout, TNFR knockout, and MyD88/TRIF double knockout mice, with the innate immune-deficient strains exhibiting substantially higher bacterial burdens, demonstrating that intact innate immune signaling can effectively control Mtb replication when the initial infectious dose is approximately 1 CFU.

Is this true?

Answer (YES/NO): NO